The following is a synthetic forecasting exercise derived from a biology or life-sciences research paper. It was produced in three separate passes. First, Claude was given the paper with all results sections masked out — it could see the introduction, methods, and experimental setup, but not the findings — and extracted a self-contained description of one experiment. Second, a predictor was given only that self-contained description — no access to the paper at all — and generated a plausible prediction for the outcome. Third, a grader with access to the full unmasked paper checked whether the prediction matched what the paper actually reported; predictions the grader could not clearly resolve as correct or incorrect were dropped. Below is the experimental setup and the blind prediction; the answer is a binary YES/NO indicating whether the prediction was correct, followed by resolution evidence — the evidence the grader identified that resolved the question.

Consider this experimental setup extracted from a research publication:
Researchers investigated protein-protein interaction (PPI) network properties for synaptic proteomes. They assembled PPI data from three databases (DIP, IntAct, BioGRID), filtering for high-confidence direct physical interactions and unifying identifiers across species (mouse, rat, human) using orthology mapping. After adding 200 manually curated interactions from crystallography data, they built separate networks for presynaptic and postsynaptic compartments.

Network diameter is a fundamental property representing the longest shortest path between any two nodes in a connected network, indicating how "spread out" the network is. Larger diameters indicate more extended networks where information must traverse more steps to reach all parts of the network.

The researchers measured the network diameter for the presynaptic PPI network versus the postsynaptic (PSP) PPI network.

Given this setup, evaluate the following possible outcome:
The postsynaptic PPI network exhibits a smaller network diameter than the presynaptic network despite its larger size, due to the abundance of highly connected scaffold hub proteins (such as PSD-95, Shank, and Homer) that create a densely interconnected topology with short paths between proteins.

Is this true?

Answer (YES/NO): YES